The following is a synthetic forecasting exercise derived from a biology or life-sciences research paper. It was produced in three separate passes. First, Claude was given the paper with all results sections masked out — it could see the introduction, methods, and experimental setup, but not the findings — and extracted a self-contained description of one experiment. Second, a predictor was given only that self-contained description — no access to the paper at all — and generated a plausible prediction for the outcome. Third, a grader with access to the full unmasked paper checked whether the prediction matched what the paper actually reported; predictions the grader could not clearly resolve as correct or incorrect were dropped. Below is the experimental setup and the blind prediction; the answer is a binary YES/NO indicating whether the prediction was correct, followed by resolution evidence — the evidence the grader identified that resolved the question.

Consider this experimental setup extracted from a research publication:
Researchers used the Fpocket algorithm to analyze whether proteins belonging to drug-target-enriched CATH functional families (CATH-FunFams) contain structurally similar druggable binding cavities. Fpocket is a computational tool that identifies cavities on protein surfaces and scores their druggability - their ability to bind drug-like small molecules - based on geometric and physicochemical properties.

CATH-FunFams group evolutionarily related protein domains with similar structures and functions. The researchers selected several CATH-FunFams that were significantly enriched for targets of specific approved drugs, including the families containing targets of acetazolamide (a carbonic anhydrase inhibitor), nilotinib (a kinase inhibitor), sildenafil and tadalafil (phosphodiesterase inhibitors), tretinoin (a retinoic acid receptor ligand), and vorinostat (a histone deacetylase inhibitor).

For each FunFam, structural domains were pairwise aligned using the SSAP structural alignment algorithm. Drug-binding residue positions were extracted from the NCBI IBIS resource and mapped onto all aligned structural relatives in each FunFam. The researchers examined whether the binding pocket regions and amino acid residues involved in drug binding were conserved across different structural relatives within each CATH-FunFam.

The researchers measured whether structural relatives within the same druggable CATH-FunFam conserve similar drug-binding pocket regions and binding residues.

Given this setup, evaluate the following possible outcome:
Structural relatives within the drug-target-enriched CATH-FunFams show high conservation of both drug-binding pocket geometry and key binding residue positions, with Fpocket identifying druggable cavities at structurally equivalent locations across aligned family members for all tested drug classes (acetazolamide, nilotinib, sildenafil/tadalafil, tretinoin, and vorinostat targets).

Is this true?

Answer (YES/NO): NO